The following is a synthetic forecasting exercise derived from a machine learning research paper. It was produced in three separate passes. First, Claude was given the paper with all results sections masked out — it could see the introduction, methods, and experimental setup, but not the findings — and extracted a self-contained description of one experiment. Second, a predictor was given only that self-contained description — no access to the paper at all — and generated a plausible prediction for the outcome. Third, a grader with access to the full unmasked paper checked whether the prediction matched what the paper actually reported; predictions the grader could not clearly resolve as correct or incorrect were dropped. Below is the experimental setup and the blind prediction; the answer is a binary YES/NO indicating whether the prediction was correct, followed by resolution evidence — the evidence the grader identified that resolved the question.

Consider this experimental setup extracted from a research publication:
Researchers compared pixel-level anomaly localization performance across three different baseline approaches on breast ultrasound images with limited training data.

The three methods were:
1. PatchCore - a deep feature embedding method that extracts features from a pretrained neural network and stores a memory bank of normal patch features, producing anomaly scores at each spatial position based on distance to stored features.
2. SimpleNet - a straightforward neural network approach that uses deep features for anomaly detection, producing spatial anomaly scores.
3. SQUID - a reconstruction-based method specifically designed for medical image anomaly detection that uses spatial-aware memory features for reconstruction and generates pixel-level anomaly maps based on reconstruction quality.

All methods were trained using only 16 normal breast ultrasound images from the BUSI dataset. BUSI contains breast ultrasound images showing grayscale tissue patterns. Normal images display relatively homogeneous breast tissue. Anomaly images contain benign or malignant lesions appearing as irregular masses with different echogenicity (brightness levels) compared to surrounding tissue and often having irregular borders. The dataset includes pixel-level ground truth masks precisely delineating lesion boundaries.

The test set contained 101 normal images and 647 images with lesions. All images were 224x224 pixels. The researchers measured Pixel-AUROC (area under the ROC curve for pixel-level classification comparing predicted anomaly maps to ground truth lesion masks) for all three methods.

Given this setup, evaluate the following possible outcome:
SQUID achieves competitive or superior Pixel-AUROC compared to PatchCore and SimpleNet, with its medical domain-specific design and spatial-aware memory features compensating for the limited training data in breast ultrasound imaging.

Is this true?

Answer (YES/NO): NO